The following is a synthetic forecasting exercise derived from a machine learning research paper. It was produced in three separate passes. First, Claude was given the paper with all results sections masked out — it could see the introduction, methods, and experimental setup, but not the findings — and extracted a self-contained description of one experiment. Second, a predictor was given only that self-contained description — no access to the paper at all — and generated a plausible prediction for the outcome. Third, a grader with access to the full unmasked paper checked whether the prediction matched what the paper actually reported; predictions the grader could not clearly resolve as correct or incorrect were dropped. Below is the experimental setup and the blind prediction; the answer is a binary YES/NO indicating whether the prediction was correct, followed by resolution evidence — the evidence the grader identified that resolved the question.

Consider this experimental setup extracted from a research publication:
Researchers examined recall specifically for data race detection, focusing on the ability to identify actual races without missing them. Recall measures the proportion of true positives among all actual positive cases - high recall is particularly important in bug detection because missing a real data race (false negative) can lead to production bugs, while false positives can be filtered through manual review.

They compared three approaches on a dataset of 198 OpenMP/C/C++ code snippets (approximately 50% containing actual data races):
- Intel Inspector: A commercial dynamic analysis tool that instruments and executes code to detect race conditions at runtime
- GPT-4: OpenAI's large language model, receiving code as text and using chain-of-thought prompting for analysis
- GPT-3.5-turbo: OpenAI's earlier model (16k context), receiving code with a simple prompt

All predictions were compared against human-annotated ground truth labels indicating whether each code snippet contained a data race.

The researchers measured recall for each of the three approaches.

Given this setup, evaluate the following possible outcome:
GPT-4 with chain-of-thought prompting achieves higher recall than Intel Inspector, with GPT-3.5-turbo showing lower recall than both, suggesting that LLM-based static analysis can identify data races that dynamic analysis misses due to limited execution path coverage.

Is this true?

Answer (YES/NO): NO